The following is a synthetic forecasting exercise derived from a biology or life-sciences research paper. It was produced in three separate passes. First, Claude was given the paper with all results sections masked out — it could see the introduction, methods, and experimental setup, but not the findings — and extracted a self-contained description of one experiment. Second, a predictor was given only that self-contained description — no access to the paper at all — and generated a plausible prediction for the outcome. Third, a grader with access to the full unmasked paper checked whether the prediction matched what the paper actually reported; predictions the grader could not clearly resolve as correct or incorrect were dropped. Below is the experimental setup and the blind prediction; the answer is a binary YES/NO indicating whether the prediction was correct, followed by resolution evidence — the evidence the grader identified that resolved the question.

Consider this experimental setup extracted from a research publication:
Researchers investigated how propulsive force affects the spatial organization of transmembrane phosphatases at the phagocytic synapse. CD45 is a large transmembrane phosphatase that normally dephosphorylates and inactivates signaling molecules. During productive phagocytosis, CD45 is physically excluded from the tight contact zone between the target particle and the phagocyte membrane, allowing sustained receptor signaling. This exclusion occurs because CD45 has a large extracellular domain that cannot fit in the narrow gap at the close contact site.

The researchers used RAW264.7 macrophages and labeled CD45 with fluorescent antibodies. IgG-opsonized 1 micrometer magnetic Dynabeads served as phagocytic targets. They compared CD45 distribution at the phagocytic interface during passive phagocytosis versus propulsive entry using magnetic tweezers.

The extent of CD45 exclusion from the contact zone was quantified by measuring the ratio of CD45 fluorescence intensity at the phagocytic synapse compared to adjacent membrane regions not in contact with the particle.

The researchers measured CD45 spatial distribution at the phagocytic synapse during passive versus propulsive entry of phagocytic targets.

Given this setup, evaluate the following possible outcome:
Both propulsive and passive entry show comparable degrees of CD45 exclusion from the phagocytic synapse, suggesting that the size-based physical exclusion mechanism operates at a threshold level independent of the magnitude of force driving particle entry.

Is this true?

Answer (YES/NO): NO